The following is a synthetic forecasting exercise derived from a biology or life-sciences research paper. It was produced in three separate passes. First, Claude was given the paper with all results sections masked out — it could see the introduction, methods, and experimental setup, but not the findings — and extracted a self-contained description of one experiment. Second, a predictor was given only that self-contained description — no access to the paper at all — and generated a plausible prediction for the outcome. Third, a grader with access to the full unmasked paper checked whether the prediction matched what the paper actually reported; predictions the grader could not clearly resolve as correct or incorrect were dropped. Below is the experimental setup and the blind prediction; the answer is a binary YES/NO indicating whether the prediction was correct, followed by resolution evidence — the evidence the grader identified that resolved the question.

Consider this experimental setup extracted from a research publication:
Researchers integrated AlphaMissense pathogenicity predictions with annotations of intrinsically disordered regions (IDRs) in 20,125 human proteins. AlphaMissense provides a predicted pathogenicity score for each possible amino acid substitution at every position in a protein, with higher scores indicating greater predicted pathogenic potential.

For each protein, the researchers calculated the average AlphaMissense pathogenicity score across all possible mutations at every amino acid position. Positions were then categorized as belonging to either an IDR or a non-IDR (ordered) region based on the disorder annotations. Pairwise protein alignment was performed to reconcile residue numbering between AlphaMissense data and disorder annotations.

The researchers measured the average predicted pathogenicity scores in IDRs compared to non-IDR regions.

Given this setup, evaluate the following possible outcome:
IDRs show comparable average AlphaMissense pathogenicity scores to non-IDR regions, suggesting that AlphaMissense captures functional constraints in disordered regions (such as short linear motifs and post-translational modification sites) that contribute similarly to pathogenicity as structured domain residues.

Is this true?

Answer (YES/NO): NO